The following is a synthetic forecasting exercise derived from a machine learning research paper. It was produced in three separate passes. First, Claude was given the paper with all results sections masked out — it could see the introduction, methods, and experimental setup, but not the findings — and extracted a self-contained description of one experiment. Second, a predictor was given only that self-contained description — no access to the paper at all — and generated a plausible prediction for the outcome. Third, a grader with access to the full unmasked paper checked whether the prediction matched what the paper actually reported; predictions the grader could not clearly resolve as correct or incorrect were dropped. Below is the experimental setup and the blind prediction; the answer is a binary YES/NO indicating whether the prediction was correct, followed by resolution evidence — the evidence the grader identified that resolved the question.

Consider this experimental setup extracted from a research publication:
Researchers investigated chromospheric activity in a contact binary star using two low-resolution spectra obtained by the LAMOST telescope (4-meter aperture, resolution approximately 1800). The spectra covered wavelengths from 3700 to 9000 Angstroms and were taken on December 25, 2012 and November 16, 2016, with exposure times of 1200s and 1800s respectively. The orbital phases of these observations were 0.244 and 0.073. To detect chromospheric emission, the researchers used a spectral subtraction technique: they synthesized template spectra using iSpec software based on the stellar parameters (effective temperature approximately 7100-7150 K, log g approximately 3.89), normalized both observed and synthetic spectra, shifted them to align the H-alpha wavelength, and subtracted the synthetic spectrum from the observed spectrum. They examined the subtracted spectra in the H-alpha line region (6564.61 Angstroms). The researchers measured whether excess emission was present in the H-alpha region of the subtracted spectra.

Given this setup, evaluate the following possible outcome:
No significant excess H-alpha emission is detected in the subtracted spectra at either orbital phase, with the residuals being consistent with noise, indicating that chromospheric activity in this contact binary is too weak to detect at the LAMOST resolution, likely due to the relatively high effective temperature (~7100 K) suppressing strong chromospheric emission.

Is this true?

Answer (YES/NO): NO